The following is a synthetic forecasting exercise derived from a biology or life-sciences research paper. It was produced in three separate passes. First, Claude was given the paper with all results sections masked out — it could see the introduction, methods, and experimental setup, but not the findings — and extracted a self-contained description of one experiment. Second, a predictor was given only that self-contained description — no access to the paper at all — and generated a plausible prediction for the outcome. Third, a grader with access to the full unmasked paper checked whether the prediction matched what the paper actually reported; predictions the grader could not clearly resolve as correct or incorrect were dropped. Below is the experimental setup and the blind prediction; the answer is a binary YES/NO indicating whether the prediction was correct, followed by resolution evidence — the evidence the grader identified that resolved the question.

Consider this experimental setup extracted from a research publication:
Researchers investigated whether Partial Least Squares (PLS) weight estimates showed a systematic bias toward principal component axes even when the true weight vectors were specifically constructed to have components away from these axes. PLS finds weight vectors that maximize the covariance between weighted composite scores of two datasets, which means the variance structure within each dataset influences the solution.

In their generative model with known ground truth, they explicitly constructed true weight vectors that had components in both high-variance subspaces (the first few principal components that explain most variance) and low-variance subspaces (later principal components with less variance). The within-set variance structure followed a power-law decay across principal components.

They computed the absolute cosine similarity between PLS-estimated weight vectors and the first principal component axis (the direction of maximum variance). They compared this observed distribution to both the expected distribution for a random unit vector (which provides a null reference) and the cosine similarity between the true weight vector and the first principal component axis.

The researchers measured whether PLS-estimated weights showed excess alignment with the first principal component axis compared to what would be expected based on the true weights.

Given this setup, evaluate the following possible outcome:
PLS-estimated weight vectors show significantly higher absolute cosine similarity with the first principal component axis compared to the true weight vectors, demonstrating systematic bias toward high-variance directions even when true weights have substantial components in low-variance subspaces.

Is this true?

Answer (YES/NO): YES